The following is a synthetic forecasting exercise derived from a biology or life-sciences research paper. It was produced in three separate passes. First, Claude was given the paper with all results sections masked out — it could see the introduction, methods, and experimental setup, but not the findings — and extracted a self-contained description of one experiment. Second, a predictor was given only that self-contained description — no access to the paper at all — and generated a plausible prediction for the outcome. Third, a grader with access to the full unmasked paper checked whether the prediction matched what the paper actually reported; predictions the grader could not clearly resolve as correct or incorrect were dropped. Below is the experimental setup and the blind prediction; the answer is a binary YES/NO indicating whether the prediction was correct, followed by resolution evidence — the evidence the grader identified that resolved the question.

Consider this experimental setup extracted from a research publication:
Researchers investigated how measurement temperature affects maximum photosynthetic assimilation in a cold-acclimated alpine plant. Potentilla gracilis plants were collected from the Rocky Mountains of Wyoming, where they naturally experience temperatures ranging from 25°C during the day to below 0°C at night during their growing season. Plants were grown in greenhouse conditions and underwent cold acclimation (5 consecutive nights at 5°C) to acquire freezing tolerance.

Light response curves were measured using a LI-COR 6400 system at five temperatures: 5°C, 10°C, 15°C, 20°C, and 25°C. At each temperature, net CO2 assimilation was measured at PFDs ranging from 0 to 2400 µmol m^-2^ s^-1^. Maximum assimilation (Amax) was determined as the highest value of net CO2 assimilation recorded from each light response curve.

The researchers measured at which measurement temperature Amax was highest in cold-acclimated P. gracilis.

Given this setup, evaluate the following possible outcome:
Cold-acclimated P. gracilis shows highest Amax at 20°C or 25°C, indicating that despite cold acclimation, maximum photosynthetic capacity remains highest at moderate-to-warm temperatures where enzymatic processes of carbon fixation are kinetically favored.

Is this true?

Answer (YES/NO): YES